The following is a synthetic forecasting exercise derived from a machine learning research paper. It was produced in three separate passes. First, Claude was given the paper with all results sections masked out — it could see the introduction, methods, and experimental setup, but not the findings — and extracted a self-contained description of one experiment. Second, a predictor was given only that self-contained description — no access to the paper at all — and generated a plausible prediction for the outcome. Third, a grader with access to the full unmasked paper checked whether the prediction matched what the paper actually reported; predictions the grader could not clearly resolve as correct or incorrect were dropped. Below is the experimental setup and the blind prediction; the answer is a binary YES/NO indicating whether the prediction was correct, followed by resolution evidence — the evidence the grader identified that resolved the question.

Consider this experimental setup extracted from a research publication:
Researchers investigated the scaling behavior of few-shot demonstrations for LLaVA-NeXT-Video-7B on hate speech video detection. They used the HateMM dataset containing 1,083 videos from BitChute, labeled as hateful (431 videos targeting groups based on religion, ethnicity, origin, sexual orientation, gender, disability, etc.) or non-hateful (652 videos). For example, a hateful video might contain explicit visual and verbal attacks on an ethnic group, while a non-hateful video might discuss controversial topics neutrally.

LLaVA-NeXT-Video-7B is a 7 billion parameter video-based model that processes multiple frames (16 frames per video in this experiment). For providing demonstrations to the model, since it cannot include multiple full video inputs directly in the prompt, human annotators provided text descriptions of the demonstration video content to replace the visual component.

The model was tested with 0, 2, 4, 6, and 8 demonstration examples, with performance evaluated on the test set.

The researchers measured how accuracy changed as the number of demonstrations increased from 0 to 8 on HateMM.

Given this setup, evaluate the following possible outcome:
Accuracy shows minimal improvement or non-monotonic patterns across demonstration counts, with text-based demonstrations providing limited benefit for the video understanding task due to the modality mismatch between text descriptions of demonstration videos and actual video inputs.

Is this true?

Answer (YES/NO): YES